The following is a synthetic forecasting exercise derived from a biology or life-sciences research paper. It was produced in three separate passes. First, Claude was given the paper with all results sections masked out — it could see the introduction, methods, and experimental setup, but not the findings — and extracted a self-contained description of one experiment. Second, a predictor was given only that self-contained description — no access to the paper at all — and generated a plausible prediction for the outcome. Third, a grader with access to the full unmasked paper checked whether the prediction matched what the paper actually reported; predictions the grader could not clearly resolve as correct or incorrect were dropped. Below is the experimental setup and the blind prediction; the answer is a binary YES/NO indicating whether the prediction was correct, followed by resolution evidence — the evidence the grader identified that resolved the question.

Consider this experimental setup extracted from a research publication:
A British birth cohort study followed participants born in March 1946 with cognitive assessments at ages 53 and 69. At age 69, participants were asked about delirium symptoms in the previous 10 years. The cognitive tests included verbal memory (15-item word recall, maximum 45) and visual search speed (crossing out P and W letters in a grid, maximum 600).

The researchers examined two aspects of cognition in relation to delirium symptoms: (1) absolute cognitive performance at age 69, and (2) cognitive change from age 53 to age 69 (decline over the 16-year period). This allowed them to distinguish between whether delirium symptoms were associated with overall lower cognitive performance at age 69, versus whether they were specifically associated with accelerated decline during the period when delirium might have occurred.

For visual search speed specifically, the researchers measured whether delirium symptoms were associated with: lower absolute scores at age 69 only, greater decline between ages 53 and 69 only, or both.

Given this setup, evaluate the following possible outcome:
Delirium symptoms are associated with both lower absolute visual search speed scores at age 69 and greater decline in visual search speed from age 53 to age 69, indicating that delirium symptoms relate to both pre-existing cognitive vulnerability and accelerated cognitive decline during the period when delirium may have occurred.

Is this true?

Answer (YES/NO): NO